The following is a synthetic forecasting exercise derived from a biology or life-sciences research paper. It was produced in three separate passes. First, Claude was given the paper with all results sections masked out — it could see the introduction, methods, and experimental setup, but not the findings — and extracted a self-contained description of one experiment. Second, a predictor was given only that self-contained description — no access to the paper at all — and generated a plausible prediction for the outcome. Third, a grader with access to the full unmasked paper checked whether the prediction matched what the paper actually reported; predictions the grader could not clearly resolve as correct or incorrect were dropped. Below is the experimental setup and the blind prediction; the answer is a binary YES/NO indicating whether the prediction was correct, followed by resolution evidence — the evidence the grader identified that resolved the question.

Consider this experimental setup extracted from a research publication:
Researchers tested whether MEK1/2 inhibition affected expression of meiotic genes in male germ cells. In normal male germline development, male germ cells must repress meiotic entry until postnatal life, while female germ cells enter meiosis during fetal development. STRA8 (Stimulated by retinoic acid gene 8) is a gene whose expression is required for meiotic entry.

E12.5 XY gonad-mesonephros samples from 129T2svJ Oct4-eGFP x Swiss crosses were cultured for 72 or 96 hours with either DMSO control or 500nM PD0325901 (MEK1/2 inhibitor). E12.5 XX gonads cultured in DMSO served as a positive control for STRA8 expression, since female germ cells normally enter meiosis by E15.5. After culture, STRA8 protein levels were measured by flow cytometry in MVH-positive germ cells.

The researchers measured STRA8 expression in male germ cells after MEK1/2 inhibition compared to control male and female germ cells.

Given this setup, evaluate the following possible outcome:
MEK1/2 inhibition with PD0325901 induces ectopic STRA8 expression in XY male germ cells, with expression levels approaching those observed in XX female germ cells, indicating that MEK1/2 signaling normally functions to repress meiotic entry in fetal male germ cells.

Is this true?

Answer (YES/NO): NO